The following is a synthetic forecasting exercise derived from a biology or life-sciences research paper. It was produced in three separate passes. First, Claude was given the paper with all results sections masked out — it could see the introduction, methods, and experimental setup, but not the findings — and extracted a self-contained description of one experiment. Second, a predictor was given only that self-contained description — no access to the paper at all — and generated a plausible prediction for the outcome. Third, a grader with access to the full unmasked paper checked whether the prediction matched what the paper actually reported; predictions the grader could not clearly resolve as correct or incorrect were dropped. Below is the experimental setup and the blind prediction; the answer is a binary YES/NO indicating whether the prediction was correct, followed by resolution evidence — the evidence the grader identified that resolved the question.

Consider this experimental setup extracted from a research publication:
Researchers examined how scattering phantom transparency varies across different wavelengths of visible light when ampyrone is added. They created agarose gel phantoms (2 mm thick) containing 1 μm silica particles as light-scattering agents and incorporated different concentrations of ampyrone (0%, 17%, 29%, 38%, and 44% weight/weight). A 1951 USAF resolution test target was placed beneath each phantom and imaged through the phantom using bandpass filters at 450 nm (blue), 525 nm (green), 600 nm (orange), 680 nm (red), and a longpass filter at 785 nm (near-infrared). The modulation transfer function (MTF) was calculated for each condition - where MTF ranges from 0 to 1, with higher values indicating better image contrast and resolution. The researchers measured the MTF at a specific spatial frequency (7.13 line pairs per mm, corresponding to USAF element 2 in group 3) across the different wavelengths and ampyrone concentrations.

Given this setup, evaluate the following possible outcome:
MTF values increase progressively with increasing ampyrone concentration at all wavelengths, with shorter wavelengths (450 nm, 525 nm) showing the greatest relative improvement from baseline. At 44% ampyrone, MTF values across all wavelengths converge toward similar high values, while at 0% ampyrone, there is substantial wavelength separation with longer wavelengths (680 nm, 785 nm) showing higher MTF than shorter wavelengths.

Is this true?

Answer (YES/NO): NO